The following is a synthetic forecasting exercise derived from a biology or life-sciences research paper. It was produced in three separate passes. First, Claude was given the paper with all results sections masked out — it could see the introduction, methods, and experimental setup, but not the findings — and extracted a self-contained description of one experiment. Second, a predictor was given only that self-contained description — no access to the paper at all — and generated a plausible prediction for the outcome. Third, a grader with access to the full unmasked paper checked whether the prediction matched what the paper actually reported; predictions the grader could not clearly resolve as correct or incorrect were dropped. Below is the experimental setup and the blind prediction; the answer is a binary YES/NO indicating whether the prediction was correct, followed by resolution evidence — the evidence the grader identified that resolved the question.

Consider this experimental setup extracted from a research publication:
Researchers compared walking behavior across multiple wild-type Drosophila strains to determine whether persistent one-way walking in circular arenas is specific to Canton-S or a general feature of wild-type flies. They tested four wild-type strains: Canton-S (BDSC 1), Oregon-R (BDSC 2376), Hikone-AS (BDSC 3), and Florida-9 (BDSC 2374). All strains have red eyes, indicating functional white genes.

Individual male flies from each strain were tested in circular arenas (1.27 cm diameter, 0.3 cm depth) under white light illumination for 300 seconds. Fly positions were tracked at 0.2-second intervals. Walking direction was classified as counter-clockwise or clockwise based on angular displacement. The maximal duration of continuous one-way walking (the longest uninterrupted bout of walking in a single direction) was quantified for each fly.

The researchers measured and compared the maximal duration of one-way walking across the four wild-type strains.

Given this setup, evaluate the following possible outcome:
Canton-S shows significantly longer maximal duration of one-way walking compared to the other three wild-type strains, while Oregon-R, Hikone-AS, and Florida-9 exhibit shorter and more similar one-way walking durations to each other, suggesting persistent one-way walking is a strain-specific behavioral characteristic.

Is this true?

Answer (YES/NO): NO